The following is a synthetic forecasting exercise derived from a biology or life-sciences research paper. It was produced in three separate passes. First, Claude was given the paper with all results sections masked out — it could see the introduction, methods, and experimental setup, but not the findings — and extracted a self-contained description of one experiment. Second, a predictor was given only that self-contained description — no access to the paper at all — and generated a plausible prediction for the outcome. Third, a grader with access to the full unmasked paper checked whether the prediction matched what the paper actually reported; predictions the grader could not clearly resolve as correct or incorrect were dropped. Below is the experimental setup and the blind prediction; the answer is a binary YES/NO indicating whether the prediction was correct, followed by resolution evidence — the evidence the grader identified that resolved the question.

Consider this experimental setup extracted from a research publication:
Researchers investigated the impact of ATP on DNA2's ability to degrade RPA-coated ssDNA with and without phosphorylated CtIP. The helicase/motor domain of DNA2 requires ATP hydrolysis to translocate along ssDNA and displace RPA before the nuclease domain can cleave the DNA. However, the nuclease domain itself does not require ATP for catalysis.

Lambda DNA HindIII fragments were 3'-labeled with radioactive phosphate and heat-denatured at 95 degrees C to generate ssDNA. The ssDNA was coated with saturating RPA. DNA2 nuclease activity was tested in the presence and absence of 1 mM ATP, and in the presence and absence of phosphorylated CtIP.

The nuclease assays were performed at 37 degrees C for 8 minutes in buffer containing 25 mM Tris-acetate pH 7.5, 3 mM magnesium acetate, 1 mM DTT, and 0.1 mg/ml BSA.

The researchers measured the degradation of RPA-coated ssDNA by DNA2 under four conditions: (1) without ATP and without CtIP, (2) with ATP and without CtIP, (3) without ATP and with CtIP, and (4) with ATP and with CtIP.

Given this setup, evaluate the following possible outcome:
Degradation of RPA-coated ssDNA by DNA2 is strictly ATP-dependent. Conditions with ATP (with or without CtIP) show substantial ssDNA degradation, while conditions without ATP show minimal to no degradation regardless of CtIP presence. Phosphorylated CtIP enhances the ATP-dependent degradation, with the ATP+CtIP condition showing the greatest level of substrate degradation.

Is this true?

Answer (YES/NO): NO